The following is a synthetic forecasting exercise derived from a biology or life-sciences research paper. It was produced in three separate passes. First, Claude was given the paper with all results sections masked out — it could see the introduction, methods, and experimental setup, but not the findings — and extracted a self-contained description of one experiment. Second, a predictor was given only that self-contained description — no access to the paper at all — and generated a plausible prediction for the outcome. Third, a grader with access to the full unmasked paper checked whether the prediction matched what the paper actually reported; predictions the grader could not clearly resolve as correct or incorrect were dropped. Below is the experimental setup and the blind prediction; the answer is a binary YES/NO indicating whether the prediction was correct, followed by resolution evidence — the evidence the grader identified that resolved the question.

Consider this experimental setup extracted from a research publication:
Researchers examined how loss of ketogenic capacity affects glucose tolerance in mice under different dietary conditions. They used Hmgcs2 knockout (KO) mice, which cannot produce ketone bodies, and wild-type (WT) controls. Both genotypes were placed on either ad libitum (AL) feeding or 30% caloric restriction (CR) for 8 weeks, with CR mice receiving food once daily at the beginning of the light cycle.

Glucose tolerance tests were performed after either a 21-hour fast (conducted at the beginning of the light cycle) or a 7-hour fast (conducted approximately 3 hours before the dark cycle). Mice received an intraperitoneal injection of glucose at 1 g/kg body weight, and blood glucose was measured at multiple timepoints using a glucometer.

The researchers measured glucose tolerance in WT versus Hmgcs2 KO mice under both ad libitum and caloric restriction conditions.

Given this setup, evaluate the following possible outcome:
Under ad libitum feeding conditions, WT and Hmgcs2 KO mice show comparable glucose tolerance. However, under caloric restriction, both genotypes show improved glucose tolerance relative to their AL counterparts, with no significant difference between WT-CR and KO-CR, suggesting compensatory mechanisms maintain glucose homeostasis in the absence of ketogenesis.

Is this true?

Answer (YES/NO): YES